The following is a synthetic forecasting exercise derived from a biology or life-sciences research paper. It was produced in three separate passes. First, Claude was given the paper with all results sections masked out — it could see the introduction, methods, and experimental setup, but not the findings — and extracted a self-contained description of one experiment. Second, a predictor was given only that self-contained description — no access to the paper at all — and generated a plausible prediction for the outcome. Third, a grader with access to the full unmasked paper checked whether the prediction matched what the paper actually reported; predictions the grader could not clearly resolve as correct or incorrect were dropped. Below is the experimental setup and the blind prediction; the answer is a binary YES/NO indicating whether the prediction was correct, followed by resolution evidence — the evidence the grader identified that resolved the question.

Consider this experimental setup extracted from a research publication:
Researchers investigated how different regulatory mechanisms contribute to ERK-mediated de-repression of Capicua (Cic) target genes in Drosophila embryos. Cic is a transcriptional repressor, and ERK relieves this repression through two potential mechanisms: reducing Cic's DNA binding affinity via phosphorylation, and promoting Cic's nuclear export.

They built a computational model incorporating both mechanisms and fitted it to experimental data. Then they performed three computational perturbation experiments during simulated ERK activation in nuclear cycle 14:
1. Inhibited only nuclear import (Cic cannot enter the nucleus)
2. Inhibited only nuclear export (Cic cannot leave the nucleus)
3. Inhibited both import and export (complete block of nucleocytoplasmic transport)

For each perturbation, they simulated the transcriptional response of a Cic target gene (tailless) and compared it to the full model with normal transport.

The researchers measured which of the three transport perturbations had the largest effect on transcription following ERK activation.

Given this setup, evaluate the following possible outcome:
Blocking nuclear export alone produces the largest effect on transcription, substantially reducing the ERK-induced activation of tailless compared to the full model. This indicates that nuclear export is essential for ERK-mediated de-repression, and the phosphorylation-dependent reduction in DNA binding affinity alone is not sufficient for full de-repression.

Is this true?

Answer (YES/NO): NO